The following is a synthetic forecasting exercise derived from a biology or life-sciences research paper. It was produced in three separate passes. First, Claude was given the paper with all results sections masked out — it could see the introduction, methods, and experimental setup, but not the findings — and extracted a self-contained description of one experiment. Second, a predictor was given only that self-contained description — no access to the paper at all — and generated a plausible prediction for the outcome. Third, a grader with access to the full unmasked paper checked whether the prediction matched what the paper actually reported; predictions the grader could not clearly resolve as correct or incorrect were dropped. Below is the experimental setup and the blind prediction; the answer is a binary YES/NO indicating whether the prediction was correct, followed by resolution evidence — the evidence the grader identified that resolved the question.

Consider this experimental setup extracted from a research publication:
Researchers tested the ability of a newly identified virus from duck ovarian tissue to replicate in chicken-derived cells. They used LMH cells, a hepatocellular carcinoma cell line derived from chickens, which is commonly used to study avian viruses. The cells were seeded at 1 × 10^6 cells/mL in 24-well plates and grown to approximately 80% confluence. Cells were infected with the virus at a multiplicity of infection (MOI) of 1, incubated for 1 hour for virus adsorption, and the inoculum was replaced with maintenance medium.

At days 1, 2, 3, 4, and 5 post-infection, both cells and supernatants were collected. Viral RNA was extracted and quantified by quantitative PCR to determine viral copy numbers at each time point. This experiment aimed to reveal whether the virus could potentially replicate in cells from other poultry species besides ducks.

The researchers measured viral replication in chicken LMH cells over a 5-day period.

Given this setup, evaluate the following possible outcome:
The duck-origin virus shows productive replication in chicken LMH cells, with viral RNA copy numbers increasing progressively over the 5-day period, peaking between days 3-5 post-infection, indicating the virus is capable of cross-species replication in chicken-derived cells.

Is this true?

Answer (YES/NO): NO